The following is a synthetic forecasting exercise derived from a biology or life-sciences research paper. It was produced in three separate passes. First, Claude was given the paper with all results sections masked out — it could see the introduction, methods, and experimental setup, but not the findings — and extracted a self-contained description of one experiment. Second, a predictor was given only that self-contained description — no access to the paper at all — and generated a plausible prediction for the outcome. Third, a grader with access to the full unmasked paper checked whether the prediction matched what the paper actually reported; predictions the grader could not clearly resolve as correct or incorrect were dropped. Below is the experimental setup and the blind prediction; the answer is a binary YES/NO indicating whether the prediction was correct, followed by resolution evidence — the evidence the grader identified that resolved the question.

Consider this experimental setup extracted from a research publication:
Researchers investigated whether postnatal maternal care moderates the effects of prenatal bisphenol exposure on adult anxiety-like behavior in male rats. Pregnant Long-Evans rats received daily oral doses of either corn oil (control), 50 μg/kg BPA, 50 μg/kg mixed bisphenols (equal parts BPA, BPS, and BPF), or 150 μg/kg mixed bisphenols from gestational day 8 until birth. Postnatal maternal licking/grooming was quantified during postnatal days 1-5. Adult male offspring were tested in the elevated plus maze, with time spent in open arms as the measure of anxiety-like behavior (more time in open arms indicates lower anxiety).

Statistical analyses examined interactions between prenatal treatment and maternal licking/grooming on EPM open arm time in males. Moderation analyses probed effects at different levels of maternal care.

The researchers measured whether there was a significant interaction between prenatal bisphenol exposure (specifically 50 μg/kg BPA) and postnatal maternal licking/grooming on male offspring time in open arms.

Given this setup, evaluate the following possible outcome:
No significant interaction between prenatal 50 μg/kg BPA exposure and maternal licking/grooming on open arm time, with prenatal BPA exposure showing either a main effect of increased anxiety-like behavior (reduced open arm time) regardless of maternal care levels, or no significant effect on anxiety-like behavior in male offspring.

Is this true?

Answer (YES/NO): YES